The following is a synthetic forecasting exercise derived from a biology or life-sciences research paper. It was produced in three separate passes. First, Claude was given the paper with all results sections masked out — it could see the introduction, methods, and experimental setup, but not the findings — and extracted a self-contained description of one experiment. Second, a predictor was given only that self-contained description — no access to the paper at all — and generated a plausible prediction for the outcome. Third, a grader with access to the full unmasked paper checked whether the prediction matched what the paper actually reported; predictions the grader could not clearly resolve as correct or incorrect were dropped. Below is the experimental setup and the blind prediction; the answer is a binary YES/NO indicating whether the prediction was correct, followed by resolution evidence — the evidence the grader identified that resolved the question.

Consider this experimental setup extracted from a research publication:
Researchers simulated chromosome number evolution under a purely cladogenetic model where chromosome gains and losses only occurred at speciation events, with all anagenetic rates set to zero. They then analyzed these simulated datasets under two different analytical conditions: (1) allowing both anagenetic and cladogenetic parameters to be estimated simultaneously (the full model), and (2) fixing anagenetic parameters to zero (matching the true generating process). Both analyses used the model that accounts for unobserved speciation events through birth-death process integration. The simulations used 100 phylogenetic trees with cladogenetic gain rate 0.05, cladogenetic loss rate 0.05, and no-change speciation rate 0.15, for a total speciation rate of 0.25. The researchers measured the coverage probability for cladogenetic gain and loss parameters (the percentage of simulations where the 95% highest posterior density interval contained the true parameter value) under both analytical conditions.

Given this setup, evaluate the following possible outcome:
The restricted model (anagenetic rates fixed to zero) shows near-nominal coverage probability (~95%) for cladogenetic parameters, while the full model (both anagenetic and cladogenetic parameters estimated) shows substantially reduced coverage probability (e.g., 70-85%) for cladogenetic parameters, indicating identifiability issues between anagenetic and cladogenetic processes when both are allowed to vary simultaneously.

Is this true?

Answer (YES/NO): NO